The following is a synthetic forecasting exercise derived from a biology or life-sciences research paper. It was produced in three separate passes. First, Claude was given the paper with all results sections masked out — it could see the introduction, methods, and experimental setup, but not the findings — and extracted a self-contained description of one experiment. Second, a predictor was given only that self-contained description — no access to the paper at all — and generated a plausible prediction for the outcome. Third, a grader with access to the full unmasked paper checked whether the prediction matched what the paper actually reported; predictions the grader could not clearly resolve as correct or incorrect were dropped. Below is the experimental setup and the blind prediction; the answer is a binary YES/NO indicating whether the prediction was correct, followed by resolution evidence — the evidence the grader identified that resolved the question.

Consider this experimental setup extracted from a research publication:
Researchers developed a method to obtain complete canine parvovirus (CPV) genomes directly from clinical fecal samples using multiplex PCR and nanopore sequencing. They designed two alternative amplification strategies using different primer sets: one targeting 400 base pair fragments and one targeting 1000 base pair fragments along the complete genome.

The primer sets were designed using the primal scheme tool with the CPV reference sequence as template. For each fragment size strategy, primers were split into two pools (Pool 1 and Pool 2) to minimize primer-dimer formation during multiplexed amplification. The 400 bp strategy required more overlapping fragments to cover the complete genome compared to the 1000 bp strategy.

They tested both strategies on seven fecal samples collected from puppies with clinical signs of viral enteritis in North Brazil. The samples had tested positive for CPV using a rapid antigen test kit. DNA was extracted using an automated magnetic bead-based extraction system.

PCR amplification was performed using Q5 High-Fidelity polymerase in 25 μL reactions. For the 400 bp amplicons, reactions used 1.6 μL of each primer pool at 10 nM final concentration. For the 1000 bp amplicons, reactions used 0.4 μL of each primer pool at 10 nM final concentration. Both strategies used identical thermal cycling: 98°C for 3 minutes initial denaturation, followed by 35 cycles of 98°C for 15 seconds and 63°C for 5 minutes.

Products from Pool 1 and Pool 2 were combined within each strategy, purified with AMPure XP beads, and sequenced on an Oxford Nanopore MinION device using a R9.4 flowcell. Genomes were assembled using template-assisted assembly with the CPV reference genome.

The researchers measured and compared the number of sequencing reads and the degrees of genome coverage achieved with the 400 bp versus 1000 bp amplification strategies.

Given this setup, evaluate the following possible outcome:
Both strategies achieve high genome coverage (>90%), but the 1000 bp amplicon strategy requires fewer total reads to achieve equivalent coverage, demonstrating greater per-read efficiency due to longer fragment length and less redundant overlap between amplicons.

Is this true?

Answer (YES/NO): NO